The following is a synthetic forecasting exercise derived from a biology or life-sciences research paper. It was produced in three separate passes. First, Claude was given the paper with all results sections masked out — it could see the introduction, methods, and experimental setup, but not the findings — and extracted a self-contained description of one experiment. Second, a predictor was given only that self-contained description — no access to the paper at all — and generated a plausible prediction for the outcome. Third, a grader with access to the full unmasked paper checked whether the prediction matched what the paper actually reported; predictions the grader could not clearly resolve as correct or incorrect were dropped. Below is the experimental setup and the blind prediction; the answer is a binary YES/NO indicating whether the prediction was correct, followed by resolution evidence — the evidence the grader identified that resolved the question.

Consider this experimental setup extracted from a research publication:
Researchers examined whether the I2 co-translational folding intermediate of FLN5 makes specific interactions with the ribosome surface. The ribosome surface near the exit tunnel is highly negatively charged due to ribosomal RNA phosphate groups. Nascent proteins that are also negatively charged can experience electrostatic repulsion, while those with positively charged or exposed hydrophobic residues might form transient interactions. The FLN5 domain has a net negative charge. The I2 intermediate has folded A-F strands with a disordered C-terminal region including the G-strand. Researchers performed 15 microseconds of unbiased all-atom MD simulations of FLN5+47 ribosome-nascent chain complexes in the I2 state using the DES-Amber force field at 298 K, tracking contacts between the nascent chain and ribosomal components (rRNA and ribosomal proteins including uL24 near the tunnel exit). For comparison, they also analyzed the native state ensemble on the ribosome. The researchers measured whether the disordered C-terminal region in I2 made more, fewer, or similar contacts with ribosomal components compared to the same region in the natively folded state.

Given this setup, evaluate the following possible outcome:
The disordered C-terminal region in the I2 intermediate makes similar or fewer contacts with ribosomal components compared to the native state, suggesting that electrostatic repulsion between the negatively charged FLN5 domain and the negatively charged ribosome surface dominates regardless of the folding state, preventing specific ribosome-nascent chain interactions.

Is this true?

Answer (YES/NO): NO